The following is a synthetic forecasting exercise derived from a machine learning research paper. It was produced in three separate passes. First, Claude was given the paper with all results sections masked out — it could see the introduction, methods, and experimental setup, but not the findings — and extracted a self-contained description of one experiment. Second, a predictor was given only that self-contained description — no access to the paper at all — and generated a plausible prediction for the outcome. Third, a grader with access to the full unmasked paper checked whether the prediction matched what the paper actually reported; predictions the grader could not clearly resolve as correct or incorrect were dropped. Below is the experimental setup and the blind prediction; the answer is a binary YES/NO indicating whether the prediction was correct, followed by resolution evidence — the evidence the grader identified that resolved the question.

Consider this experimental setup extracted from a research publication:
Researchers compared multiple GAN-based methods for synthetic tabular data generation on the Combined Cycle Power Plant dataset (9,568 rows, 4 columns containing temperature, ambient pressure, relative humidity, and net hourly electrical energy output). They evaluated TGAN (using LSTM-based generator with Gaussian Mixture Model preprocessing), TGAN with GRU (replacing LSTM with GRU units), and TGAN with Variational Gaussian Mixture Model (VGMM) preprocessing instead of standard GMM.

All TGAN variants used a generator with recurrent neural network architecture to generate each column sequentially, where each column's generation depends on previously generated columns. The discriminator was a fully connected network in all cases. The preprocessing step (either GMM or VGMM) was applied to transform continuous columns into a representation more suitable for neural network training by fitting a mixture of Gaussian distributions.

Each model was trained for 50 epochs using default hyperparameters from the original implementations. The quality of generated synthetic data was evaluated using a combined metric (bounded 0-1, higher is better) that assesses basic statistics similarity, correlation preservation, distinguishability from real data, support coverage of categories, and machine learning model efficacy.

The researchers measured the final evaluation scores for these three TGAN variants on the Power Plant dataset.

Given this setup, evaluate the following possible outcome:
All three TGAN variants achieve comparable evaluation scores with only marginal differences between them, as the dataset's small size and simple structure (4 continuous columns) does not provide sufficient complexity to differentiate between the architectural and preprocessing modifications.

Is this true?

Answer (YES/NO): NO